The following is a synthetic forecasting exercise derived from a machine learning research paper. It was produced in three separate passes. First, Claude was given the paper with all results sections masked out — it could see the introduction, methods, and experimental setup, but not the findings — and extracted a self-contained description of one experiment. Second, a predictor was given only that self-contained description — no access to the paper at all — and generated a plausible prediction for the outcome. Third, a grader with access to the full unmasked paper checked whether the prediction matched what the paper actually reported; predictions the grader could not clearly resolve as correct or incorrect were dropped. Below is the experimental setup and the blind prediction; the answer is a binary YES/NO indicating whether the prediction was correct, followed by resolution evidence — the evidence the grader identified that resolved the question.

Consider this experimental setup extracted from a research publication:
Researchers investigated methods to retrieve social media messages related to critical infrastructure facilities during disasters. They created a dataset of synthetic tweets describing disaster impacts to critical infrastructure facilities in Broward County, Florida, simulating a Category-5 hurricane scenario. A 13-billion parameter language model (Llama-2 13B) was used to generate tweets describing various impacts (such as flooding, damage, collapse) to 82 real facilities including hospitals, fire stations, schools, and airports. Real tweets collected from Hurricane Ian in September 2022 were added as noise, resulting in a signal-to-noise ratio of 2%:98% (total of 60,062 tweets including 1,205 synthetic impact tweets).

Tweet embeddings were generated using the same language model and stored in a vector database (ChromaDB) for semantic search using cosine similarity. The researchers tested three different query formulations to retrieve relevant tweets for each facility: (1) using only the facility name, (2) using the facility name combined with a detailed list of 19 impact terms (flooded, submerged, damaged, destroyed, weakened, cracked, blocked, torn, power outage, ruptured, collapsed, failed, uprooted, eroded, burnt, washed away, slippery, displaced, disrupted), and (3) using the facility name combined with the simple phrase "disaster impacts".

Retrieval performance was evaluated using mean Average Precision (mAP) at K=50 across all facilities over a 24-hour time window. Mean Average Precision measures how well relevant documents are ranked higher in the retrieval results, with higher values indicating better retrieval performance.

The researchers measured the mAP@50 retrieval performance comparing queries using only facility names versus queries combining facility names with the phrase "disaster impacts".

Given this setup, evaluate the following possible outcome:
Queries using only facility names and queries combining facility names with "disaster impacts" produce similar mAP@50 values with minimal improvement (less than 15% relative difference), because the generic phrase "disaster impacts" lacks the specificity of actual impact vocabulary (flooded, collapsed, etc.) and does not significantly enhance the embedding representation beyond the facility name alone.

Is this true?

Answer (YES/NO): NO